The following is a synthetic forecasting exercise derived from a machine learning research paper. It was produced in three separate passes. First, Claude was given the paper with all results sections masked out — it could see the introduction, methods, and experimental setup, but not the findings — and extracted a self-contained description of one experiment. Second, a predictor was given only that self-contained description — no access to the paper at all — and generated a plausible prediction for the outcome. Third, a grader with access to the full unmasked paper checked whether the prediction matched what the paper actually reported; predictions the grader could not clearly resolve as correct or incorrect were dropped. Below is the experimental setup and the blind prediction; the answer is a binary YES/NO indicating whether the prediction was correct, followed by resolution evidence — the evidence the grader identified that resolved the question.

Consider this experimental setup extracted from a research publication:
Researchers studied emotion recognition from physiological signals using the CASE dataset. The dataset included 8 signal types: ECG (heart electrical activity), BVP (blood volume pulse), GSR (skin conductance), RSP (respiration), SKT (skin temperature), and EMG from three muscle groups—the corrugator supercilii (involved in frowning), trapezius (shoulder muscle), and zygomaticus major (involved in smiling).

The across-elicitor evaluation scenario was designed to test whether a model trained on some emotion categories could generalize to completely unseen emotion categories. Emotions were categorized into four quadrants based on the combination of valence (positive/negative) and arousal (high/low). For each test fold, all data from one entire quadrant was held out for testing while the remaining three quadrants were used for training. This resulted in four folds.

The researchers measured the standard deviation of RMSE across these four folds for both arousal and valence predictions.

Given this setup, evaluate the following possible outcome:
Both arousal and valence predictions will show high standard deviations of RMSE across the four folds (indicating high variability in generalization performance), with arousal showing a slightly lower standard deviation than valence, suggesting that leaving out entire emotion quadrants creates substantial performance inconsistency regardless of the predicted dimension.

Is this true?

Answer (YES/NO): NO